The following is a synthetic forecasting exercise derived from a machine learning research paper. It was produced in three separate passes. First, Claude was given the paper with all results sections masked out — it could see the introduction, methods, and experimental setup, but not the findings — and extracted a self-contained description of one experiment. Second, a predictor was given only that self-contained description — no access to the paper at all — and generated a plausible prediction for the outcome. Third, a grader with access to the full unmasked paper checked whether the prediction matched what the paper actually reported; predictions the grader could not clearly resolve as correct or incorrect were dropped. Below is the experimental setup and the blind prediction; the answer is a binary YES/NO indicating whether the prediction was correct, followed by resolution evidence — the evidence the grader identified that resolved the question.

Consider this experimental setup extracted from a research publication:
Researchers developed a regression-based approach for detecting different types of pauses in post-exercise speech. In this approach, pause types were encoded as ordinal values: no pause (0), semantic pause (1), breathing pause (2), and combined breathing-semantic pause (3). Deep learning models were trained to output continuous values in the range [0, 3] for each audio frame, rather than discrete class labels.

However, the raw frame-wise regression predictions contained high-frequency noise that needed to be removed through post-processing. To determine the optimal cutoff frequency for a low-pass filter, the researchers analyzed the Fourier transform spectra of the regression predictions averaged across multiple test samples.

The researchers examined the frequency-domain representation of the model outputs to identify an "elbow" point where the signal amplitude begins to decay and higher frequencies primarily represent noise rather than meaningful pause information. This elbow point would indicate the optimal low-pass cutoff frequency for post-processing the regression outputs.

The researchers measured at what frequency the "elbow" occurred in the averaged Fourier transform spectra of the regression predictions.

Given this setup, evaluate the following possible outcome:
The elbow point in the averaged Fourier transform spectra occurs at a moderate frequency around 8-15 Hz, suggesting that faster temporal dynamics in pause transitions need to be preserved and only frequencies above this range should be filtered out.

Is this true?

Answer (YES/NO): NO